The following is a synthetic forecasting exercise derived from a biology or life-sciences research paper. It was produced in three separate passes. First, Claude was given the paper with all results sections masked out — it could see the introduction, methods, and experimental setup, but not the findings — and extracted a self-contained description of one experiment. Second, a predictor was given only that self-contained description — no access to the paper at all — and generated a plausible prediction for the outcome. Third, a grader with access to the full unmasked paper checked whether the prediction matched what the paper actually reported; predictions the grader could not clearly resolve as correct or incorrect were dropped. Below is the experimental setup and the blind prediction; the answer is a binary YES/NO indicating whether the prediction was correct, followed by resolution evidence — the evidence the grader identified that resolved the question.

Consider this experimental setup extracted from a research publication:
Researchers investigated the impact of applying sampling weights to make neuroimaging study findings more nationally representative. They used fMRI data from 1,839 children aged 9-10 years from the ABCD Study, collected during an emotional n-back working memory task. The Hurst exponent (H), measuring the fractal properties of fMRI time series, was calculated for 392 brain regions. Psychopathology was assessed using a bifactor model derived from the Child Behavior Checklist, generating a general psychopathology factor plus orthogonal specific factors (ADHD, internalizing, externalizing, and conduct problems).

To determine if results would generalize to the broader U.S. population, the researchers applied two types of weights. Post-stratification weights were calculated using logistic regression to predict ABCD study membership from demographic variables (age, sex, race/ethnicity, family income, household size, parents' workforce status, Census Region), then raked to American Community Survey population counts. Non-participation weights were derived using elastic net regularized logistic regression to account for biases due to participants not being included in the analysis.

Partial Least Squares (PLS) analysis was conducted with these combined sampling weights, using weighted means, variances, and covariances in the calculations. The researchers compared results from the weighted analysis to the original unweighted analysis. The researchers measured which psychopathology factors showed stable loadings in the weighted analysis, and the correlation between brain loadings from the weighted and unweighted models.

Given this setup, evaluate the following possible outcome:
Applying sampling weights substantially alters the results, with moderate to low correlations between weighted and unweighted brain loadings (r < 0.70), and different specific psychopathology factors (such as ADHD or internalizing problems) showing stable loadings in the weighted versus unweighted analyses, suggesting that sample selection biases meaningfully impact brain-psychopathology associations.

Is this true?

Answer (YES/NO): NO